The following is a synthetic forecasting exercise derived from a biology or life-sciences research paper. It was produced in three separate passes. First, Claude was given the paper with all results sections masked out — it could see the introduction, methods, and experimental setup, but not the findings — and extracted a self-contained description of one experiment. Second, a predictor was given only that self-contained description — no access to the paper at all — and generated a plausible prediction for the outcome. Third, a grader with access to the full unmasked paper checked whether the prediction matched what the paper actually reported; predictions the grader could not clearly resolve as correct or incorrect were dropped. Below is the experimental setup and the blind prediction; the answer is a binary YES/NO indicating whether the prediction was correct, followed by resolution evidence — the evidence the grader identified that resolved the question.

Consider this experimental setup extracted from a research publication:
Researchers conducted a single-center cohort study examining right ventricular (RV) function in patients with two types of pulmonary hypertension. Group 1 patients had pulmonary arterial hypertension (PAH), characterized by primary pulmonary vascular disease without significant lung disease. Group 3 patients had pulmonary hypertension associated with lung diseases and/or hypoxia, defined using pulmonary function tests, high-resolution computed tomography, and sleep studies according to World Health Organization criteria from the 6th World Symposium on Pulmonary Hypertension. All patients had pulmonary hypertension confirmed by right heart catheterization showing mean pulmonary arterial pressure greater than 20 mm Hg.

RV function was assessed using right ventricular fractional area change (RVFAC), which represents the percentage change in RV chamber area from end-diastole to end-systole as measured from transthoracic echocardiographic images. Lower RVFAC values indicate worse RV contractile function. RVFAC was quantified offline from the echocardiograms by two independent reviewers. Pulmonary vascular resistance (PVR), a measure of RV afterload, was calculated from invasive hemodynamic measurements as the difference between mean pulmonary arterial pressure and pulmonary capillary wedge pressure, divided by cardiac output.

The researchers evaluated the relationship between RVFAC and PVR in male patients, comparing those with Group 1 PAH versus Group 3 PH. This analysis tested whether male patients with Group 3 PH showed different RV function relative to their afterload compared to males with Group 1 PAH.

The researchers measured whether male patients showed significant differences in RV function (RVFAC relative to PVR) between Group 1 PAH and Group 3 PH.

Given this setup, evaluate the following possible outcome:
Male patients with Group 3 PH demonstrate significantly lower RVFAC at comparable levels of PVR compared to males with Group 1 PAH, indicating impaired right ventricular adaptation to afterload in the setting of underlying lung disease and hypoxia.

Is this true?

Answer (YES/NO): NO